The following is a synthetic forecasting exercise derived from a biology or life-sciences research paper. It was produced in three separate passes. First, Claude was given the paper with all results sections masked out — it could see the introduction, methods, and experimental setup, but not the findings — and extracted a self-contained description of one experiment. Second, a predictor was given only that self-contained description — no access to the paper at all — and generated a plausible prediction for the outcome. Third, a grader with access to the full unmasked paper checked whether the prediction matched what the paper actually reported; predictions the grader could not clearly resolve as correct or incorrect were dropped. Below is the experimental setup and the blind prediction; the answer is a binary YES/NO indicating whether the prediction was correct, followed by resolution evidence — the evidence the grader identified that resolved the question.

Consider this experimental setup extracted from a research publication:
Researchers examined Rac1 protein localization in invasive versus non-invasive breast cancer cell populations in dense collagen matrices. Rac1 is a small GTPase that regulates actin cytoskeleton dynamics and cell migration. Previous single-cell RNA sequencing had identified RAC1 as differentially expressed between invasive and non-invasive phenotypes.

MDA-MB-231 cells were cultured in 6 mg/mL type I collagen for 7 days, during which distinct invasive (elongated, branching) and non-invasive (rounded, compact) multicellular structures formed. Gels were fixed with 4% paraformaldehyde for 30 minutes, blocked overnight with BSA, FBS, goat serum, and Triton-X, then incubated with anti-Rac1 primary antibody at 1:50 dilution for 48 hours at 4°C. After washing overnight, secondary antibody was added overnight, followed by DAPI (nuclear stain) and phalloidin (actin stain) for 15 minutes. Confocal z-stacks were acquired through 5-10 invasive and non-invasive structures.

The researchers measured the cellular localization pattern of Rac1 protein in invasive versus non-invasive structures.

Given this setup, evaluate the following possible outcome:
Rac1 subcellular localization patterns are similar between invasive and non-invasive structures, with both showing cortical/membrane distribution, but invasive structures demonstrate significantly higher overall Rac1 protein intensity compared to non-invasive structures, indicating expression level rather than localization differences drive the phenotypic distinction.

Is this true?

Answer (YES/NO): NO